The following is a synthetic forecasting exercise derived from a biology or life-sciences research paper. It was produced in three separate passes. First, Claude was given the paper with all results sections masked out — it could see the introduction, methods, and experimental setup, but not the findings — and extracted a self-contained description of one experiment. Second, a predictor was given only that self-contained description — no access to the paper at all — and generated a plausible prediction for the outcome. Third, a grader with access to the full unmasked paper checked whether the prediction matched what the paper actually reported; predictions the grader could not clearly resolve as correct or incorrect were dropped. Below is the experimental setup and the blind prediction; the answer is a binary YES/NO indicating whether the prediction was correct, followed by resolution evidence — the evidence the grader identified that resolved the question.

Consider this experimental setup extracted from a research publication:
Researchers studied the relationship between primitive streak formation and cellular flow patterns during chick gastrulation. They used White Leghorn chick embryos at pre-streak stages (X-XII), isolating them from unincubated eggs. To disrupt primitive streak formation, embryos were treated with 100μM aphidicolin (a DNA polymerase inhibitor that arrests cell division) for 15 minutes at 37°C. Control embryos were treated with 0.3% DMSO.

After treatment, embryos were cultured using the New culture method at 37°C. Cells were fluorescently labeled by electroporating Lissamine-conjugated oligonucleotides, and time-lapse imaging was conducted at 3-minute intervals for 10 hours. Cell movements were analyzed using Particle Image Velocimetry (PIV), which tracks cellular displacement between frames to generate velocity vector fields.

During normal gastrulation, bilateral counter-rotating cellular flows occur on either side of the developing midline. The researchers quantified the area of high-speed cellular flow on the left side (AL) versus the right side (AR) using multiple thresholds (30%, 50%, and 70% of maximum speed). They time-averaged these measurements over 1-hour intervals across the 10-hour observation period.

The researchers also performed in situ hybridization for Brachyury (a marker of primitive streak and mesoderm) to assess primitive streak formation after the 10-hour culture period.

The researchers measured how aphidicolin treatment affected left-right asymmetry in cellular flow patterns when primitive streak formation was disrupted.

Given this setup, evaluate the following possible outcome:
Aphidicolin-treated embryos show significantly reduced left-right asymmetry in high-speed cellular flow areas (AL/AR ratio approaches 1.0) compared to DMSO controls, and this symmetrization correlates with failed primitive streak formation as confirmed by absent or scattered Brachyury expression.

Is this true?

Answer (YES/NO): NO